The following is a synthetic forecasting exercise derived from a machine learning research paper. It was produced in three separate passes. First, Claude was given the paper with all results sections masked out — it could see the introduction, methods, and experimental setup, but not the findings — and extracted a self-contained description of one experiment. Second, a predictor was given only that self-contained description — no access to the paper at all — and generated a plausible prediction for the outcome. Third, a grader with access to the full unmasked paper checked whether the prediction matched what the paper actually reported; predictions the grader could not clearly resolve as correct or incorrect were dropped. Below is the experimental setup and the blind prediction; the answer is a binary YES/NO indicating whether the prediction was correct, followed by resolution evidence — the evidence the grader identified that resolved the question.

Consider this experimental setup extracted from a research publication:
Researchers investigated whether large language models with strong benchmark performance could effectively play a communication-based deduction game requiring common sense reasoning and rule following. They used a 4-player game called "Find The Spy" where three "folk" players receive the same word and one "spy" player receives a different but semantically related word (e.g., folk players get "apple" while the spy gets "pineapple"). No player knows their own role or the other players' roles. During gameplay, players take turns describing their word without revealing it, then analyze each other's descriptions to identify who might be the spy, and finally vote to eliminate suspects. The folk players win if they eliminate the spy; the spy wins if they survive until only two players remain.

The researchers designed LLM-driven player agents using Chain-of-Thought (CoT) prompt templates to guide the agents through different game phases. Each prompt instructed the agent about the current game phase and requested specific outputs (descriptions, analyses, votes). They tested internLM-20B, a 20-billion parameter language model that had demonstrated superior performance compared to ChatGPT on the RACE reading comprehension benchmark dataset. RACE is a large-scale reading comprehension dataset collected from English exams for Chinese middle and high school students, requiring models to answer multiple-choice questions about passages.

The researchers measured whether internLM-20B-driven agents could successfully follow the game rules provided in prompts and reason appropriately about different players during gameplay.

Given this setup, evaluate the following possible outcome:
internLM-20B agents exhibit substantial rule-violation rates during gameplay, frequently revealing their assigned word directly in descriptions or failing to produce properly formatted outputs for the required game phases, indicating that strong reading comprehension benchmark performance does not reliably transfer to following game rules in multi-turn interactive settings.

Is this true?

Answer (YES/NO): NO